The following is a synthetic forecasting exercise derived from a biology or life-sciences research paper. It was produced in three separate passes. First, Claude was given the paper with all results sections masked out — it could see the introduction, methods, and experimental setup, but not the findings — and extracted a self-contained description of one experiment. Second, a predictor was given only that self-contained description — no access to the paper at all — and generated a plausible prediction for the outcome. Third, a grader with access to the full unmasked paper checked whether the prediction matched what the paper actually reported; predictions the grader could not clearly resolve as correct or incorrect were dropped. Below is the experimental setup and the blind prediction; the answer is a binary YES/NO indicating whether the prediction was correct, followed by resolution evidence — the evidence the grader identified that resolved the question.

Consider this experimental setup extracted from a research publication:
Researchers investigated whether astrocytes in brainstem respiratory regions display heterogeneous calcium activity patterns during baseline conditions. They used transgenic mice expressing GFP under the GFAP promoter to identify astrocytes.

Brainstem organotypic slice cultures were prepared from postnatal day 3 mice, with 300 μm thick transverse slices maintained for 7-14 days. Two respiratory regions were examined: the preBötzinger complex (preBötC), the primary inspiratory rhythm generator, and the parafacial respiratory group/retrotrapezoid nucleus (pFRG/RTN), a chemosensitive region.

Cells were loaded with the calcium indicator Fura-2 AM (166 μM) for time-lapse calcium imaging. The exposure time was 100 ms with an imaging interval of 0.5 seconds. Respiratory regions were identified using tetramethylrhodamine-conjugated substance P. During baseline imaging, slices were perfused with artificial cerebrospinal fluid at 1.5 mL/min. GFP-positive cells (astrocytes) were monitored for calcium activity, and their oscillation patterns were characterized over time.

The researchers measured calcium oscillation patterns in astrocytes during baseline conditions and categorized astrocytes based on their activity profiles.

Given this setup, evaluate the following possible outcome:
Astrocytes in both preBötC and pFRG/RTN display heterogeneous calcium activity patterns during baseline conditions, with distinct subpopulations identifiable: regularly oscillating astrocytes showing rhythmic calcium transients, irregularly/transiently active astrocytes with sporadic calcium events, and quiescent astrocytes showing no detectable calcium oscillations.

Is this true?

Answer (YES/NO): NO